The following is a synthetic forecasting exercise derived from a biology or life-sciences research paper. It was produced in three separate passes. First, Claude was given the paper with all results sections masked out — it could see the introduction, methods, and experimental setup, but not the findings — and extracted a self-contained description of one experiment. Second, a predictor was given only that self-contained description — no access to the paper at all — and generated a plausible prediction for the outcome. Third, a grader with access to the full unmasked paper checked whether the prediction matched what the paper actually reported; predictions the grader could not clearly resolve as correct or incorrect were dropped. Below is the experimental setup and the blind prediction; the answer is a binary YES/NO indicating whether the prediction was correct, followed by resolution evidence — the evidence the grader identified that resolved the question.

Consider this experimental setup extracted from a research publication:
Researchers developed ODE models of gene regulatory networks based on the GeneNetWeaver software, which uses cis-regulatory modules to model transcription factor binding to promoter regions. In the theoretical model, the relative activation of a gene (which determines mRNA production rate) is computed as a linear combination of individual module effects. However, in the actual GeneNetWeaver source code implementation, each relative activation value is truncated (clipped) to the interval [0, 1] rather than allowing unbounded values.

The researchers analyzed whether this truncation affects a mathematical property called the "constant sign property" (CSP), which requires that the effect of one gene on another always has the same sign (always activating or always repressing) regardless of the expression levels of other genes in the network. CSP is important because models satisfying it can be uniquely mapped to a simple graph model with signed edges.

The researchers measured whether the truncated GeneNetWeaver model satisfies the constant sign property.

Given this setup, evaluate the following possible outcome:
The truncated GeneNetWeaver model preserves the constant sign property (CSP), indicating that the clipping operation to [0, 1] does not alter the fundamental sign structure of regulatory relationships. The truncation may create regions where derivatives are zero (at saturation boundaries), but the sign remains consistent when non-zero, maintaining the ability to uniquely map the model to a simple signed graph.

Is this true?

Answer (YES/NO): NO